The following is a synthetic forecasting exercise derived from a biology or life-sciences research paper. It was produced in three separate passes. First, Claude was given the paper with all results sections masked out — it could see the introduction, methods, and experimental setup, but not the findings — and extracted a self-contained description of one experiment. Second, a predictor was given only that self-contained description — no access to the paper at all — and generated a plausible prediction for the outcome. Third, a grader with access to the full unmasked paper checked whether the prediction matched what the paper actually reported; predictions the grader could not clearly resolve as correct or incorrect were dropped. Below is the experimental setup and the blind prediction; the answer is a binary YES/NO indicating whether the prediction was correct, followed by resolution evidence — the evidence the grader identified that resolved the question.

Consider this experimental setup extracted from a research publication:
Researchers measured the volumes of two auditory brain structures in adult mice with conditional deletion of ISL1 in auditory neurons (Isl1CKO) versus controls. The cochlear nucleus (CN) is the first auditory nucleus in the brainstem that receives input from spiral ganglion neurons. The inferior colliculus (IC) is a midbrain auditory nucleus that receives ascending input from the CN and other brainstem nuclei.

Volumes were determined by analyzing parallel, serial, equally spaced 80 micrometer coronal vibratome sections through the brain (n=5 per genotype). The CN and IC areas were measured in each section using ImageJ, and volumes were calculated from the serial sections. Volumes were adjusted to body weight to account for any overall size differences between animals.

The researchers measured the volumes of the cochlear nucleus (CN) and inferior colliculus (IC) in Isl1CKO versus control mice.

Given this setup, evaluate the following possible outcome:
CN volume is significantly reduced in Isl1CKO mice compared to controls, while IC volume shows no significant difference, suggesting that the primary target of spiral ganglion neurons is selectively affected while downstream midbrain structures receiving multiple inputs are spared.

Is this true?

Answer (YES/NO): YES